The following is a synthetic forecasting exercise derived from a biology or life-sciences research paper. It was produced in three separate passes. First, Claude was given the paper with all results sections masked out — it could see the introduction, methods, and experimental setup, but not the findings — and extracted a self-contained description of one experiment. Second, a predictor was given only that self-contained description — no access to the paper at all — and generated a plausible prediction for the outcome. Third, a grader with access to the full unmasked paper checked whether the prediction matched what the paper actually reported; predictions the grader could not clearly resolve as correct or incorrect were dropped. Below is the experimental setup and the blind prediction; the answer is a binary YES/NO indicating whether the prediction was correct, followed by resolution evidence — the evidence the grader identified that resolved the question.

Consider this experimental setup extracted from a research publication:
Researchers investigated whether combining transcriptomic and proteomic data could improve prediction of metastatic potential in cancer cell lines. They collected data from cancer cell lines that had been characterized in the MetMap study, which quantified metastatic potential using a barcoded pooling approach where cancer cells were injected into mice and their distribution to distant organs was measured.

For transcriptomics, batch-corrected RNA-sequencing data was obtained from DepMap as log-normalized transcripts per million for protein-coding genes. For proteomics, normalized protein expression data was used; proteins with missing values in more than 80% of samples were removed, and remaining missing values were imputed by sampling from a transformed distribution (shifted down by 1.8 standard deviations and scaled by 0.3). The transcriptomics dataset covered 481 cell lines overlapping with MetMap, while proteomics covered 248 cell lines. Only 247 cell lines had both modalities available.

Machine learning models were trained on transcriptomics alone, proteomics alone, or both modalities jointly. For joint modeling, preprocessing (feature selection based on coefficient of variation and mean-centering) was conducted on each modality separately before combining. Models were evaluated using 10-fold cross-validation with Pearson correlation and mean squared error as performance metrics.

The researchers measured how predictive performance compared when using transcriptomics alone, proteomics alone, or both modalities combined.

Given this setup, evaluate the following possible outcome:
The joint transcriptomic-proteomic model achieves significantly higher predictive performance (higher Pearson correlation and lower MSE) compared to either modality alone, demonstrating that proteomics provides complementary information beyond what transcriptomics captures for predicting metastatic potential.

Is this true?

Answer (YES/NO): NO